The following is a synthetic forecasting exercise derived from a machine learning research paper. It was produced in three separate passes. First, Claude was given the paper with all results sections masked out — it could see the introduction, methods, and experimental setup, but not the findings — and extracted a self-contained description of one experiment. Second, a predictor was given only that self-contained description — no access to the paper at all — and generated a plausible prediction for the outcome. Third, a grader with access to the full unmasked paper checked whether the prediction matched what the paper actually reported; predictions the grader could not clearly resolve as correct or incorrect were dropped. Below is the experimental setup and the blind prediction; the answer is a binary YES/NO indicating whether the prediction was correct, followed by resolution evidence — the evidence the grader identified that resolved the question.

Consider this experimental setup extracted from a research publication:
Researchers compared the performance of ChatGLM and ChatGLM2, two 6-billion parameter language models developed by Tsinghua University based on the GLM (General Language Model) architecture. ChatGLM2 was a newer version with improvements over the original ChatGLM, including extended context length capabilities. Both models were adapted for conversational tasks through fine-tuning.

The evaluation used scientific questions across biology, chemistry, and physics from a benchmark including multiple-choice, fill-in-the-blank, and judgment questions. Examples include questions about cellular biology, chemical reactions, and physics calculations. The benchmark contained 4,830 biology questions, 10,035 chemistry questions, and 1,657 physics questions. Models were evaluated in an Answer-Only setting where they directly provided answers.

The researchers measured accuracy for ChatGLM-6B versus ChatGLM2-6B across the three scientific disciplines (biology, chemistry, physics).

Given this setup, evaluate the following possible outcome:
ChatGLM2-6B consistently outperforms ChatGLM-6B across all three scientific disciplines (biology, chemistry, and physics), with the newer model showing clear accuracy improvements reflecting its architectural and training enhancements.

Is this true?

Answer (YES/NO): NO